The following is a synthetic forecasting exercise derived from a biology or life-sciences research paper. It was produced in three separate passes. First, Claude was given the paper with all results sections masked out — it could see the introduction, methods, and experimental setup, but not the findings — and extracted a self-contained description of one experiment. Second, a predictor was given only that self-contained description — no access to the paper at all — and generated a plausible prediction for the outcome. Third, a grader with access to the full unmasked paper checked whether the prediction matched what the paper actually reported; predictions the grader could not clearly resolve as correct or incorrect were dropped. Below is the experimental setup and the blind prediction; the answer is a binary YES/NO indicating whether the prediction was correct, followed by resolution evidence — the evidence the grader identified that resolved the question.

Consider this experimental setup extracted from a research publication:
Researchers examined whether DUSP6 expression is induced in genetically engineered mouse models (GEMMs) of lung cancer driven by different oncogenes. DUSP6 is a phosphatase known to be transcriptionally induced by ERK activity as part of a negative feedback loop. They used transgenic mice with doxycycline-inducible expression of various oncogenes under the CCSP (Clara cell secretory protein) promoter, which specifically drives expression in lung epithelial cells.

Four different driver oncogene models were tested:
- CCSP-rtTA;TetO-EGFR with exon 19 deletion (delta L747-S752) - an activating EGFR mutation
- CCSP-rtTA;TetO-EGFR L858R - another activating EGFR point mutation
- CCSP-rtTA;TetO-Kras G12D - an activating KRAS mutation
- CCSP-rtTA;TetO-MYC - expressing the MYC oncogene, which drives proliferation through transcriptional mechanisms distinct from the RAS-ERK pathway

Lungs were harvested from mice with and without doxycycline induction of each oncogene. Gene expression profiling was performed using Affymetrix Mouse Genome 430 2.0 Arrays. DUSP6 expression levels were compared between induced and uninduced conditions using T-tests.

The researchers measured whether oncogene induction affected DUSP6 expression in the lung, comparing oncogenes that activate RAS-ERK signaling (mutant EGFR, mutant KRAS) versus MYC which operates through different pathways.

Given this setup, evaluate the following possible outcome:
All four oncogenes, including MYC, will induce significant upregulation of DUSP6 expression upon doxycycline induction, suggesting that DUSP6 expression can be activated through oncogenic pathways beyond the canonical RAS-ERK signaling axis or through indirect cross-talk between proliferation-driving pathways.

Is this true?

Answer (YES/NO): NO